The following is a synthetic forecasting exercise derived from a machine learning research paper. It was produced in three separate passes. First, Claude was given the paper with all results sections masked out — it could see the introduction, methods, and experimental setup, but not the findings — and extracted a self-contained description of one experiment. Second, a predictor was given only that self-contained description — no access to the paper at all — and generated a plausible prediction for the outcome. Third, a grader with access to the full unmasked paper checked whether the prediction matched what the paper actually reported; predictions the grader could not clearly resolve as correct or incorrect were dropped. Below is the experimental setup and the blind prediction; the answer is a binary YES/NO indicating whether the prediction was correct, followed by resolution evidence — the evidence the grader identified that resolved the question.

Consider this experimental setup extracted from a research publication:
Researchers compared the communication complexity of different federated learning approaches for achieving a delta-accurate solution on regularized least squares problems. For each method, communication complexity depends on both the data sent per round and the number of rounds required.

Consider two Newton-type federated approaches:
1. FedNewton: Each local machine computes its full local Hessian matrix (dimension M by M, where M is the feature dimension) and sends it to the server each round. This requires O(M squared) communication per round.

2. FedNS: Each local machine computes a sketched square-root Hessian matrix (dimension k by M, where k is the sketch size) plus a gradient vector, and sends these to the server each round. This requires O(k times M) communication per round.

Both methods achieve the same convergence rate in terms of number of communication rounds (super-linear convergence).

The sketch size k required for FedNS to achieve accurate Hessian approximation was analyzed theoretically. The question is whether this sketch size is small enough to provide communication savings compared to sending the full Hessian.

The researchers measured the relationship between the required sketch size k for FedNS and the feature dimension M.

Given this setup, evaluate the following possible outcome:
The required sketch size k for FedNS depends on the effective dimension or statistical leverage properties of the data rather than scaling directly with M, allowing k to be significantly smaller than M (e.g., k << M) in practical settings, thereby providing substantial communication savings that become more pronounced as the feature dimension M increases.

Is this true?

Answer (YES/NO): NO